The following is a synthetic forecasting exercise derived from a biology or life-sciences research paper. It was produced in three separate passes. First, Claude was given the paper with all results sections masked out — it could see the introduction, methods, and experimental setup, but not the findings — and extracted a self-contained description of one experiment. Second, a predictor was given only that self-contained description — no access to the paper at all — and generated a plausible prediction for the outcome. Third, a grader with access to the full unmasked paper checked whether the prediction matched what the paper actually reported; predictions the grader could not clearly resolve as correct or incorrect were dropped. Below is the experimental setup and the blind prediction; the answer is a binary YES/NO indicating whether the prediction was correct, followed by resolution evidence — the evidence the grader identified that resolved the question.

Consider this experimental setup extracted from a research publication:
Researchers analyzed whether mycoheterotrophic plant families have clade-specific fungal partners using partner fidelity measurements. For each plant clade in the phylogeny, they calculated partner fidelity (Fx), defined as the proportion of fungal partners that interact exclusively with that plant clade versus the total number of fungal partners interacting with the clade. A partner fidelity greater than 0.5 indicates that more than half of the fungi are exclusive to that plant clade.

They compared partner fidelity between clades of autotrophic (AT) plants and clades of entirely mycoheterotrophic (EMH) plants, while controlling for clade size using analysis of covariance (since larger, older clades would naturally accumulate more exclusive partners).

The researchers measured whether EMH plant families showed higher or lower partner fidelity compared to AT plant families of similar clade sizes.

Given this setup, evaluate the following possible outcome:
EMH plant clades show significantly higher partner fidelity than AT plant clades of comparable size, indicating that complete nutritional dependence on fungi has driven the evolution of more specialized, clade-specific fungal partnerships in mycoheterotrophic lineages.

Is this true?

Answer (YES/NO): NO